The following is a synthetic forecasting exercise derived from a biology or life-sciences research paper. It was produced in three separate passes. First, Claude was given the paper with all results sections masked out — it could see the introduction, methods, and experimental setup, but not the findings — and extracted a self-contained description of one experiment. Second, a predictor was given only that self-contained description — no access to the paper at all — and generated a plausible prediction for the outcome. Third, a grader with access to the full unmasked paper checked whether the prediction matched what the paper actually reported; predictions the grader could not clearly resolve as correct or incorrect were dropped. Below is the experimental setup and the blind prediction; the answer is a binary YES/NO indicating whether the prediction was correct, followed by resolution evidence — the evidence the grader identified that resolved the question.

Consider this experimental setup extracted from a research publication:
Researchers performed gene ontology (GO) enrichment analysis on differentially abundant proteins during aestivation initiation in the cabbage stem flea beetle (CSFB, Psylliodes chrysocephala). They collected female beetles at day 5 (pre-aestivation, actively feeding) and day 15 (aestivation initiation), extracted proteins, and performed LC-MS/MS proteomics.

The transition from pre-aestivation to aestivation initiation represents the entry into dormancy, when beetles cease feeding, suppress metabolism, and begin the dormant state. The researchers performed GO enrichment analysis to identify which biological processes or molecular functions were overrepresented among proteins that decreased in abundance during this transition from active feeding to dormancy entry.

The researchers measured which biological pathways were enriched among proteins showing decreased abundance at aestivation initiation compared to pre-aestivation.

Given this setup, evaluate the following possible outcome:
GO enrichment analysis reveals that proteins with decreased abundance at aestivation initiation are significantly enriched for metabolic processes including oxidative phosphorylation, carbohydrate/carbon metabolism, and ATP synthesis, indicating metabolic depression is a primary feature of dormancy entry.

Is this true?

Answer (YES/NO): NO